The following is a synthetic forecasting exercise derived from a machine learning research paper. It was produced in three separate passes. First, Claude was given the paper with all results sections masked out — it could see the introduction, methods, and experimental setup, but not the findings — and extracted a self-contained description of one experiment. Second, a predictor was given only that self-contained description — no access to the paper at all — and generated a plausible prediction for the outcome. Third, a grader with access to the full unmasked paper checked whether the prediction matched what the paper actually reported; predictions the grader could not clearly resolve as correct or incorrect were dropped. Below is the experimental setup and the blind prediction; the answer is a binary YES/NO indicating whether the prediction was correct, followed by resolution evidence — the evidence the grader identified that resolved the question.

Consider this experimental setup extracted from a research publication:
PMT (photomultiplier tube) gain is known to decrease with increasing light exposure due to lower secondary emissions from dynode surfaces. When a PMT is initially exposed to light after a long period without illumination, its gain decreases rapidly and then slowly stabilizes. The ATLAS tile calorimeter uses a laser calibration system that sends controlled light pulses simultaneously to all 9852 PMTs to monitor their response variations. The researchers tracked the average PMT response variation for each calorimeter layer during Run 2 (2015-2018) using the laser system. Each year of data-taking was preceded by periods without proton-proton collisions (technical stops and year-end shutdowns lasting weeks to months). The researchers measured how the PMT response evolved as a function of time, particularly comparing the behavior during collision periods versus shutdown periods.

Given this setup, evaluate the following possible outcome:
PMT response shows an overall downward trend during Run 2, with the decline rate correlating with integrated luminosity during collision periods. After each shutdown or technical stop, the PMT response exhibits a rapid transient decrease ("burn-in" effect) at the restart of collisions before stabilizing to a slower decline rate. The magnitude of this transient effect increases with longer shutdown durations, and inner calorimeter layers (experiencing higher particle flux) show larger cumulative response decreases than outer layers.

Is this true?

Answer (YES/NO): NO